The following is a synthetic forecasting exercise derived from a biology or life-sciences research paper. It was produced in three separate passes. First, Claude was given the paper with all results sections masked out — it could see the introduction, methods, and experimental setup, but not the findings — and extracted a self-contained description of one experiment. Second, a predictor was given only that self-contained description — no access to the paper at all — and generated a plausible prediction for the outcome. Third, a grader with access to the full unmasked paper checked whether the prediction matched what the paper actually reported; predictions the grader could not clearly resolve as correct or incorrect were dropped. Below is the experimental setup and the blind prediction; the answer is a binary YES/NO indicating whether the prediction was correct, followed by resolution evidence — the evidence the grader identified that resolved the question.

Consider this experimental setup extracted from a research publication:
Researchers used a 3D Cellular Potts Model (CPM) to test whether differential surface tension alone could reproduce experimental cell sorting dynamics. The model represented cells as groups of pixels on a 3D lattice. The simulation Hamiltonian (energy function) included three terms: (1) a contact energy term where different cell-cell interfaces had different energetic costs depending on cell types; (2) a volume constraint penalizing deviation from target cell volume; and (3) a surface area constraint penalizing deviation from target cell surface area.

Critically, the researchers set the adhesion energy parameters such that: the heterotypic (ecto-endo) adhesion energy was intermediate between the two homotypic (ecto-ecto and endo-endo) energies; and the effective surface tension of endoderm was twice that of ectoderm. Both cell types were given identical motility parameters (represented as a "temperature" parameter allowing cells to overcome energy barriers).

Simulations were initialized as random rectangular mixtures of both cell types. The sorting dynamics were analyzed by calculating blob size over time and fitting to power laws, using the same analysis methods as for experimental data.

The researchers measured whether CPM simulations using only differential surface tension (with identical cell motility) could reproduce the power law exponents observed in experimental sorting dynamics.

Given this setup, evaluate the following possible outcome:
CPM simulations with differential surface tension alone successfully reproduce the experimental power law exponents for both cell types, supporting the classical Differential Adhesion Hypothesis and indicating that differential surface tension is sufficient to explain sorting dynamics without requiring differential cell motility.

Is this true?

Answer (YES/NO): YES